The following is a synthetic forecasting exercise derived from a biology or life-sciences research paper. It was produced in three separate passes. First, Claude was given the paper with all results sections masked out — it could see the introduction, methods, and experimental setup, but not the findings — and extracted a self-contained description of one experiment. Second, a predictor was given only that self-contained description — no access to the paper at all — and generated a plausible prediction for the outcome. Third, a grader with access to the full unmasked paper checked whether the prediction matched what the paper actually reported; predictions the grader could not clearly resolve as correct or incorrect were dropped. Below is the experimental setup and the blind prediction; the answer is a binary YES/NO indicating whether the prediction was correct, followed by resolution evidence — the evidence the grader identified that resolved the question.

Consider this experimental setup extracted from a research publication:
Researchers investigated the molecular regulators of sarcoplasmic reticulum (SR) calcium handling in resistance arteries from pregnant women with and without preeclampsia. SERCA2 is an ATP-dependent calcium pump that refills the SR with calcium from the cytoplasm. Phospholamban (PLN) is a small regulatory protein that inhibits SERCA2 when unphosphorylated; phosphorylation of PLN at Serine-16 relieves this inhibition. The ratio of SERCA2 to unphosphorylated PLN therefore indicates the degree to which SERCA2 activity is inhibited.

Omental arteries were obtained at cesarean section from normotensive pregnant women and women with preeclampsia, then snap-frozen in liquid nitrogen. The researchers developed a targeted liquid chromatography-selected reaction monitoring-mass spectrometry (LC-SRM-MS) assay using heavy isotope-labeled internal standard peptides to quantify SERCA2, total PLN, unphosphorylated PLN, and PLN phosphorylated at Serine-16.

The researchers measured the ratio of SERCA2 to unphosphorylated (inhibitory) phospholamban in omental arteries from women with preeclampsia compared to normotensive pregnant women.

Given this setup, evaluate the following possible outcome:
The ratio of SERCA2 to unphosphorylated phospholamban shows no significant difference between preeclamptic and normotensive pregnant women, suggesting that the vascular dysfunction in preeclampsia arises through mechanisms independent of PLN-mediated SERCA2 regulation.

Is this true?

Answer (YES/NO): NO